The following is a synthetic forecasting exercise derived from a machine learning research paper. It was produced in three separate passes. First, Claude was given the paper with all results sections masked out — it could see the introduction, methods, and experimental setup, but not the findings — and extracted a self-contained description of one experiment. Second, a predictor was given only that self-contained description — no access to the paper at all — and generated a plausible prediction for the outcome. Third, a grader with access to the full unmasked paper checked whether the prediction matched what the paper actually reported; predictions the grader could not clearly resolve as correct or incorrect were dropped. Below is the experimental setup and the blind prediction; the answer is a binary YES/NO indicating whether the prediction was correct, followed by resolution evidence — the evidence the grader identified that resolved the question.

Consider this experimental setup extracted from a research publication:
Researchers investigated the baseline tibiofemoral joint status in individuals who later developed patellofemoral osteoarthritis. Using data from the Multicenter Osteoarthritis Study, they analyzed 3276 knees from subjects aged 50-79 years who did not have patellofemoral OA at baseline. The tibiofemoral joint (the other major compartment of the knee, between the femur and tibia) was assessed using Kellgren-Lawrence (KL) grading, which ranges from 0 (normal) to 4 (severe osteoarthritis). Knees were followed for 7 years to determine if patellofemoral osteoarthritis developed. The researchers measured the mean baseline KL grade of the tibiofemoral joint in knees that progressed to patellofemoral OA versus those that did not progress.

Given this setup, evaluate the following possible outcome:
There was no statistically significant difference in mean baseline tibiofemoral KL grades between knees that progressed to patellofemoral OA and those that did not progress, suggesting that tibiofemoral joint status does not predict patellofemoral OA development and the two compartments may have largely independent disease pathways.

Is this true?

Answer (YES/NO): NO